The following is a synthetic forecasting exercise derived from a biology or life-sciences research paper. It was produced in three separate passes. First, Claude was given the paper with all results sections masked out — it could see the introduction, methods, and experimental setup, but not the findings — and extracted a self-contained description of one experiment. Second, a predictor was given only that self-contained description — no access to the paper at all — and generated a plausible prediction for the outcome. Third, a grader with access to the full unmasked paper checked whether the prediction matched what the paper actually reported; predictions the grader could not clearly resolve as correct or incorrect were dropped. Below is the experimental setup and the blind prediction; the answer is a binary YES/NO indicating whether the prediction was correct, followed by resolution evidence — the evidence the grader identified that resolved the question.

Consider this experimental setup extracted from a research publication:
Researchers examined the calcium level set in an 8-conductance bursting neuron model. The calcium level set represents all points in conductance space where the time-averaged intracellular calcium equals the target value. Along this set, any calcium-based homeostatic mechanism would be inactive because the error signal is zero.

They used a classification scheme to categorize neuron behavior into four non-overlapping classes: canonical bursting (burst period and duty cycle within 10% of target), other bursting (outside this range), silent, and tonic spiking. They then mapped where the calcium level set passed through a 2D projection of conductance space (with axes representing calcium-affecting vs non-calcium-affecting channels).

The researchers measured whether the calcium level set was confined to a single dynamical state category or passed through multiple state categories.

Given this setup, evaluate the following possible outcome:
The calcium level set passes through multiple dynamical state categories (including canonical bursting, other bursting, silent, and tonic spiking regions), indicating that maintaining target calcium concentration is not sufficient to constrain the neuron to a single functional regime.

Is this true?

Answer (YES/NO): YES